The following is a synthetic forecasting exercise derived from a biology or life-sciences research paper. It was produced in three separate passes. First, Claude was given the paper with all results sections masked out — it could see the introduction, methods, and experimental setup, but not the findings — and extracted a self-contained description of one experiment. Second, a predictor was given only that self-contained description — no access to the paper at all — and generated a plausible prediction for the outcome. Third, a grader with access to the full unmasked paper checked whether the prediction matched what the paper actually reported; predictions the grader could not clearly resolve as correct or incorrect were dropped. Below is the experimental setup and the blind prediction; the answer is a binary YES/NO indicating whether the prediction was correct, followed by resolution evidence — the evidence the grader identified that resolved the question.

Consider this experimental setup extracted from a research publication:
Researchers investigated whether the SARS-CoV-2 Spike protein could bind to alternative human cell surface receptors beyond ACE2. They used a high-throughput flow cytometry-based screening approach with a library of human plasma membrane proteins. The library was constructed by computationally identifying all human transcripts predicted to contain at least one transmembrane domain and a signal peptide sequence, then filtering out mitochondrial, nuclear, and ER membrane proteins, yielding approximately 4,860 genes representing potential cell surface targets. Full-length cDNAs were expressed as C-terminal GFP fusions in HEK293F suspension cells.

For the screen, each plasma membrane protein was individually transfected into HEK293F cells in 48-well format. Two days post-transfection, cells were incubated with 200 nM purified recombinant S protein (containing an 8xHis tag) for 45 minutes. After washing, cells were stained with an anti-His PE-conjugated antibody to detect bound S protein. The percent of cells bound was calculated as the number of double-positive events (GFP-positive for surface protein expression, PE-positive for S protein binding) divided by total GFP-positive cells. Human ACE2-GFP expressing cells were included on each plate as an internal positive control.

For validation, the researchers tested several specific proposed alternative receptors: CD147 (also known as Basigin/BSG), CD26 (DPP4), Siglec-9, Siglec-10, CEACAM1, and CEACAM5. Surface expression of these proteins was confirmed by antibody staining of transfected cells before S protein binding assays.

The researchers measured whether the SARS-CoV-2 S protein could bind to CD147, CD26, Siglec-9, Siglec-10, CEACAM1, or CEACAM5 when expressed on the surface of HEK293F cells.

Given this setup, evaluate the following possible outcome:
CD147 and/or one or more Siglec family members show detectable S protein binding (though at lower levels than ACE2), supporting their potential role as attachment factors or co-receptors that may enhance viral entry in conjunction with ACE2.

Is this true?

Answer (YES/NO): NO